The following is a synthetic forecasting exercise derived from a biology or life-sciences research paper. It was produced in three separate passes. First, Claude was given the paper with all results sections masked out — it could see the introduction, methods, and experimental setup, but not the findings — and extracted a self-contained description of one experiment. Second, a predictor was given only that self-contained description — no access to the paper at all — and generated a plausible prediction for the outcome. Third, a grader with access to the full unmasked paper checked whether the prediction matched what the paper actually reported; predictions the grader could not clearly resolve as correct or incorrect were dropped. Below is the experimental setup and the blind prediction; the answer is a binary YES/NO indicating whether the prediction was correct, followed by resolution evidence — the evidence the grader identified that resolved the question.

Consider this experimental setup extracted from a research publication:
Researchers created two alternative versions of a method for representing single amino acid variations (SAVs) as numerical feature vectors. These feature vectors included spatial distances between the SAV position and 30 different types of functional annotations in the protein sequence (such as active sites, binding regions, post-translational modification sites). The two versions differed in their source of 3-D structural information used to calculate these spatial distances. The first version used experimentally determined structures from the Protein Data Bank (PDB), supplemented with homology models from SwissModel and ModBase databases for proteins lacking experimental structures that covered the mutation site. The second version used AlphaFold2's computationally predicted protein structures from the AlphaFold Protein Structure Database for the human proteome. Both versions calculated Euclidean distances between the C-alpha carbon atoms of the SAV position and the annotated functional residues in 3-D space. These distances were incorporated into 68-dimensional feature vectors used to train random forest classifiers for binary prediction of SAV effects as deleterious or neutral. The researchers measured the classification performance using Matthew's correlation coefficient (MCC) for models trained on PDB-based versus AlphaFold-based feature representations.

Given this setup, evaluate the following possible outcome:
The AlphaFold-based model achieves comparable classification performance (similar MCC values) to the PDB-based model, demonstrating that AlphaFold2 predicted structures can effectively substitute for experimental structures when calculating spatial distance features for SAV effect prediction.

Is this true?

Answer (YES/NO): NO